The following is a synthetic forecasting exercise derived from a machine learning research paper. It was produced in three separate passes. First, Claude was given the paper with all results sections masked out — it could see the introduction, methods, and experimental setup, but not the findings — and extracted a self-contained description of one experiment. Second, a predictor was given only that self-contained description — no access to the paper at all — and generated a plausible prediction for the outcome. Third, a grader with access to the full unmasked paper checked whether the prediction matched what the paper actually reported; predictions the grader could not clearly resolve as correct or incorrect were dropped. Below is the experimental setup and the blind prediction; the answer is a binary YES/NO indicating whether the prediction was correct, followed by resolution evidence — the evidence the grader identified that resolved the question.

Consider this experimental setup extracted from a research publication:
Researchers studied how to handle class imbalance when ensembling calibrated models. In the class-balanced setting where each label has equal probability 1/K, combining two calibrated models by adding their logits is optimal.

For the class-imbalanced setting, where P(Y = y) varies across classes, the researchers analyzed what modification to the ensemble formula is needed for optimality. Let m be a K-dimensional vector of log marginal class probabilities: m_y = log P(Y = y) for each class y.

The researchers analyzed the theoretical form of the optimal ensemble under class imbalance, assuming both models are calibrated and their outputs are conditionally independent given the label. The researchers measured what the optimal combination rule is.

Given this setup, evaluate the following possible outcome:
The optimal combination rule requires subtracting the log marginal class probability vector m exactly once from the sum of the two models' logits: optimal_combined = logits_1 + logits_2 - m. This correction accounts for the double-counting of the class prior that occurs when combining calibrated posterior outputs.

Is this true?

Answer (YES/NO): YES